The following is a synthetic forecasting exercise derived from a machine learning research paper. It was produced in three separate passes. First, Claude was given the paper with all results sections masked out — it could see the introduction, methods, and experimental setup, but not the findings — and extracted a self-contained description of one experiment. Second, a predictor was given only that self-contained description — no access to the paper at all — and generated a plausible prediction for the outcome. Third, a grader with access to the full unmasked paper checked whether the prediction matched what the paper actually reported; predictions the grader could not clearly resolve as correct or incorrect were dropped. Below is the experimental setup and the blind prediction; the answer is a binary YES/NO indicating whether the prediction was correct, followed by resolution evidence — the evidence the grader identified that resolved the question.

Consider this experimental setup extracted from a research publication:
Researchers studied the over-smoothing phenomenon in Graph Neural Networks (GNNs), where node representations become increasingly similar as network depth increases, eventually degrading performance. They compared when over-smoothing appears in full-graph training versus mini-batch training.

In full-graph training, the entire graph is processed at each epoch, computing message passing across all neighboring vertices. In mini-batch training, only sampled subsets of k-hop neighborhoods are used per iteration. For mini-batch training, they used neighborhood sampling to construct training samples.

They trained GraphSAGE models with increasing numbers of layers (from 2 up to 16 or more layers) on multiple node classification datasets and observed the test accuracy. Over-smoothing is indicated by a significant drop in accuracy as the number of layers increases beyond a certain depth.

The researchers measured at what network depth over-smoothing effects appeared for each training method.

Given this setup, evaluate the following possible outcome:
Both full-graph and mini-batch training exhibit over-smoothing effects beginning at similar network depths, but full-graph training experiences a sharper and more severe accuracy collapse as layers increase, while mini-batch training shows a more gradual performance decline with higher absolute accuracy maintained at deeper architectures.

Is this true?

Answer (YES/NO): NO